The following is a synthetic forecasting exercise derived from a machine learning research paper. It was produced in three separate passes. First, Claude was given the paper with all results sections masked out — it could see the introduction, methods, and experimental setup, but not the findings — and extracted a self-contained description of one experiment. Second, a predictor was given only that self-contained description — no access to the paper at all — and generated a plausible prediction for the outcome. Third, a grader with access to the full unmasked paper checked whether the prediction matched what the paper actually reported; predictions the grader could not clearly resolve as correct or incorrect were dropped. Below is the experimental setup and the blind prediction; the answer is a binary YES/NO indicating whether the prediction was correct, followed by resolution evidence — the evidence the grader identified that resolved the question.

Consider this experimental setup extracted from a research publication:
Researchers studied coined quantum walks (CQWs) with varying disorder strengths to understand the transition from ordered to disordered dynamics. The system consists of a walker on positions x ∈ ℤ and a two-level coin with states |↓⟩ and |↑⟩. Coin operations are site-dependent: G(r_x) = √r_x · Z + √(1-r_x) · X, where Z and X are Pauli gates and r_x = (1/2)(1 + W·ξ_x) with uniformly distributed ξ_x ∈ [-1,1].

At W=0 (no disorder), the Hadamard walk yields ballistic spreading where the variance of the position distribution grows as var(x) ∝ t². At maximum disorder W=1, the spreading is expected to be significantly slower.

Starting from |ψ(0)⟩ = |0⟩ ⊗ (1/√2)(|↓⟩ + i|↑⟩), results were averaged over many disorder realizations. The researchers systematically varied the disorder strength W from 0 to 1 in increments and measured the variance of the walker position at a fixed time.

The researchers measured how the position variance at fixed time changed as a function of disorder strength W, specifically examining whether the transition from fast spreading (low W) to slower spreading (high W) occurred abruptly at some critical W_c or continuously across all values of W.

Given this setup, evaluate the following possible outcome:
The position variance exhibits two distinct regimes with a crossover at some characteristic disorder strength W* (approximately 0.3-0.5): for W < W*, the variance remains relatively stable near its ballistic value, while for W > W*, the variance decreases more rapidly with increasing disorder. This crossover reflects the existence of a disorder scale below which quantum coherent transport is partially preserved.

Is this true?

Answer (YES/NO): NO